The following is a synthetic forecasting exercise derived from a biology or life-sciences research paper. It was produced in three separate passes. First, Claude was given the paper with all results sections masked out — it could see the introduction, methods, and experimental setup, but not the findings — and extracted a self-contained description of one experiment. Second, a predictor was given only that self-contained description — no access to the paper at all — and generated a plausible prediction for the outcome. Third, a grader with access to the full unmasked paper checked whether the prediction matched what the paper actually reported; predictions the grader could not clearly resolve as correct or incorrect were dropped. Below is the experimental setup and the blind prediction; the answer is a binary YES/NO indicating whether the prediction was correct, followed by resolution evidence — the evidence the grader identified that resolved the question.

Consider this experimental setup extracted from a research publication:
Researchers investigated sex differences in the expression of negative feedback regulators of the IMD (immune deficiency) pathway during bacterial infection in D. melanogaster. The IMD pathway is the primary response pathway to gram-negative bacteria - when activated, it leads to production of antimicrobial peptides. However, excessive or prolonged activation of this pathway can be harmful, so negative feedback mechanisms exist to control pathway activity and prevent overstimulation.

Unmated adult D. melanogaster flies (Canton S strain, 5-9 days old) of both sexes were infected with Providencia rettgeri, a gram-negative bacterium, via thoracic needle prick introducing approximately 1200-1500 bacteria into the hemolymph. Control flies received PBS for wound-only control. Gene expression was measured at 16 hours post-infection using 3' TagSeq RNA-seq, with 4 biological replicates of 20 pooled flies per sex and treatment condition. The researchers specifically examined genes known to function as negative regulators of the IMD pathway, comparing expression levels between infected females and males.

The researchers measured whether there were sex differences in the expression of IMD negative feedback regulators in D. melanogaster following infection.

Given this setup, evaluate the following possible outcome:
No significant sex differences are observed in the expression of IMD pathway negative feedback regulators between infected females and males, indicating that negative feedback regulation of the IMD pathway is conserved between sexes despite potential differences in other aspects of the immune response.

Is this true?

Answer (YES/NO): NO